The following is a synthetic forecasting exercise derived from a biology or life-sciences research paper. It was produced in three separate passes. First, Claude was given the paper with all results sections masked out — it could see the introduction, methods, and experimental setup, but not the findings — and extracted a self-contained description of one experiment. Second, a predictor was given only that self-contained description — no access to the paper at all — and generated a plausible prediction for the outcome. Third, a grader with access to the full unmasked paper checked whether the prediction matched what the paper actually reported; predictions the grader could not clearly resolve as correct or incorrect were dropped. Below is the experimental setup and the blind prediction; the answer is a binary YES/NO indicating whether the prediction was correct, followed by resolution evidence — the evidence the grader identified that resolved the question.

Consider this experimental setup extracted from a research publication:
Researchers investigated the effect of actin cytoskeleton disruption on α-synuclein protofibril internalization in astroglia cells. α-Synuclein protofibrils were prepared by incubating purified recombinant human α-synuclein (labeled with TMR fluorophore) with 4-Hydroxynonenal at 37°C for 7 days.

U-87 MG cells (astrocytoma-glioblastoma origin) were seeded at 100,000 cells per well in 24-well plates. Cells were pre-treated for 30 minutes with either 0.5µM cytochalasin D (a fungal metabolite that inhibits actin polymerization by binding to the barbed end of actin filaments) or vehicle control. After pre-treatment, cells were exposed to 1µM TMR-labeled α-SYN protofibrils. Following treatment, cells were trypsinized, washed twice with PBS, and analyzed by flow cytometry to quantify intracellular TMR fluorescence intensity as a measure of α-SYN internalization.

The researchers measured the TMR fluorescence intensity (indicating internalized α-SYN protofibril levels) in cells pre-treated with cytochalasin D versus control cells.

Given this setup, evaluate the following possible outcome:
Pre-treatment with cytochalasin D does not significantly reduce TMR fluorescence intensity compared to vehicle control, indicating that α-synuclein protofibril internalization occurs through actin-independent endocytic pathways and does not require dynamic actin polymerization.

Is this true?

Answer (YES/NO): NO